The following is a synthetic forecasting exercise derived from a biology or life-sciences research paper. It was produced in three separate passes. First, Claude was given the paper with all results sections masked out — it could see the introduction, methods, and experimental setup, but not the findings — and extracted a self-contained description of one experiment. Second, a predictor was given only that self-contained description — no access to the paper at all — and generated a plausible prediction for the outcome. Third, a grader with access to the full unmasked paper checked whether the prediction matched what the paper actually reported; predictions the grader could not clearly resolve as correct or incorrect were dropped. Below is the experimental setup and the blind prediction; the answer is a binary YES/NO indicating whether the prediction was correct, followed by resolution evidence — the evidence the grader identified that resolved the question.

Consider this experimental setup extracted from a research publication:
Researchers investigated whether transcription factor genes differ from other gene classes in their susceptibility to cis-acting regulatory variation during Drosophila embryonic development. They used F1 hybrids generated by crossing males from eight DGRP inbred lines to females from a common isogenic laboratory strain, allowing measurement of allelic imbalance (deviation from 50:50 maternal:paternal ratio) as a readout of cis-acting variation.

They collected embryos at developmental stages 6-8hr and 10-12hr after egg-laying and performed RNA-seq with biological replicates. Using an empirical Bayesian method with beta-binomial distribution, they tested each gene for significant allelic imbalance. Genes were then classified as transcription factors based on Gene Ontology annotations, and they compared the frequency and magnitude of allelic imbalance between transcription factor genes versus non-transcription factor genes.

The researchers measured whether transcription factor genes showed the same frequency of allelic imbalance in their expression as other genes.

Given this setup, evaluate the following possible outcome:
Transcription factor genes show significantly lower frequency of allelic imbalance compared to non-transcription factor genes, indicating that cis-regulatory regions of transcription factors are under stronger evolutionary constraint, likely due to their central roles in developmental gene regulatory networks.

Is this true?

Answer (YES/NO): YES